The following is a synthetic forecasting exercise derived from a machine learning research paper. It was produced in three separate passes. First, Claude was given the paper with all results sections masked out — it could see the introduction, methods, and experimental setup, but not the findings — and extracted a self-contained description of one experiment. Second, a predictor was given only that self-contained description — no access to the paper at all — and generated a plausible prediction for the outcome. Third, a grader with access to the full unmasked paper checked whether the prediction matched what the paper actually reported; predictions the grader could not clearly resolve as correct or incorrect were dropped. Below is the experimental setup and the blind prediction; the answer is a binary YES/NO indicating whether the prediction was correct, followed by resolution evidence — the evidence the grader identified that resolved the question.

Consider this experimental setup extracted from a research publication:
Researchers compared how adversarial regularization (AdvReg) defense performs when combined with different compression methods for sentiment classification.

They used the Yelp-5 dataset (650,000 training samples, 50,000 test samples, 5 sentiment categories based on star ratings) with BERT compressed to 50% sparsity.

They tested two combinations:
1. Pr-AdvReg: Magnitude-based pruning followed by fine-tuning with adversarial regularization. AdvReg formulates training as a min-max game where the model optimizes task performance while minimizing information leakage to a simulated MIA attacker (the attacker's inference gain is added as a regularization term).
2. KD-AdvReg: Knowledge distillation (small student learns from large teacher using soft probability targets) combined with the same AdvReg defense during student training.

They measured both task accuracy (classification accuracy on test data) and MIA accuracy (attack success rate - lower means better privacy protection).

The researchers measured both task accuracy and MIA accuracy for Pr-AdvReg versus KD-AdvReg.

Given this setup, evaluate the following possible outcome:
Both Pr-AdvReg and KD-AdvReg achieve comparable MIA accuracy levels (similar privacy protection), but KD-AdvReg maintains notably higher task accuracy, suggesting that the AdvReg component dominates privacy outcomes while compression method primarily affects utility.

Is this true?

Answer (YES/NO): NO